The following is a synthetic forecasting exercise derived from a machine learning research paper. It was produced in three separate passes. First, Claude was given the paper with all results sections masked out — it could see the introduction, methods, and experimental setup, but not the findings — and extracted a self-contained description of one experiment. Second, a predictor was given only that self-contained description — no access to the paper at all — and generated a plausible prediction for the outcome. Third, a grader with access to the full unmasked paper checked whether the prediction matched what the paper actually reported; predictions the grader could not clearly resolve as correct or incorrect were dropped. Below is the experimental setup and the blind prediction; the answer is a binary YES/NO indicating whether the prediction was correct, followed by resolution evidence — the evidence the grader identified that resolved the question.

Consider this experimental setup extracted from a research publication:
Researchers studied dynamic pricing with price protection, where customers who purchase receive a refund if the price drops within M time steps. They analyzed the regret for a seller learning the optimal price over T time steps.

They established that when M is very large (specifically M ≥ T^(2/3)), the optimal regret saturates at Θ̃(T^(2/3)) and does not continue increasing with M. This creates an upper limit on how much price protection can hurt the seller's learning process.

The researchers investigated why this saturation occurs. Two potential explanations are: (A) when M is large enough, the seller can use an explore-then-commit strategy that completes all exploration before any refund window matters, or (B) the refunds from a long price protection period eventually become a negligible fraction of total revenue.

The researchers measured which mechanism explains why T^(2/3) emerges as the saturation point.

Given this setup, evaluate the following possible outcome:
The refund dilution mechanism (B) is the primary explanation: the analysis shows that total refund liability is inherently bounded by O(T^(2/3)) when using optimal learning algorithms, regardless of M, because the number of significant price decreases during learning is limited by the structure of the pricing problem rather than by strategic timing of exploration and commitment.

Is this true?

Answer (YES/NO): NO